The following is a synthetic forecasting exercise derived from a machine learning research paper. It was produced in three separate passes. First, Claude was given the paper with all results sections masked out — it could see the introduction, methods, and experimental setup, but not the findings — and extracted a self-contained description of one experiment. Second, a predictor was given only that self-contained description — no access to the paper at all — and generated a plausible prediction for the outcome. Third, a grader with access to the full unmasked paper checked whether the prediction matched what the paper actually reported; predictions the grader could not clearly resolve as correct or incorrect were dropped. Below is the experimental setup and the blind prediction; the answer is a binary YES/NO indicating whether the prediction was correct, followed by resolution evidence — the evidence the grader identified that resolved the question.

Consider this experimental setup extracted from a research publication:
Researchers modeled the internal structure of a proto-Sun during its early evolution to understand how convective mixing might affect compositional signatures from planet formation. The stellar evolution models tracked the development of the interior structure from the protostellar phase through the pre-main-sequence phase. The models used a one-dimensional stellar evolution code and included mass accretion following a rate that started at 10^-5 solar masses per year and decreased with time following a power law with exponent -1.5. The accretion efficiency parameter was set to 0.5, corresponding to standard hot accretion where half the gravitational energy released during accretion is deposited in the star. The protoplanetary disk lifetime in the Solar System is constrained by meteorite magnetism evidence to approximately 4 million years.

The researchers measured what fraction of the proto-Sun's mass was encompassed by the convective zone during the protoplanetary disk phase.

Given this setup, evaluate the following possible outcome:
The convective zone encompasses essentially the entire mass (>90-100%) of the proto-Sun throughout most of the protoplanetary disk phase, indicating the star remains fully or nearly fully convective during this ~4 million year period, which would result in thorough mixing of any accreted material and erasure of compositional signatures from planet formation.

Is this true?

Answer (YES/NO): NO